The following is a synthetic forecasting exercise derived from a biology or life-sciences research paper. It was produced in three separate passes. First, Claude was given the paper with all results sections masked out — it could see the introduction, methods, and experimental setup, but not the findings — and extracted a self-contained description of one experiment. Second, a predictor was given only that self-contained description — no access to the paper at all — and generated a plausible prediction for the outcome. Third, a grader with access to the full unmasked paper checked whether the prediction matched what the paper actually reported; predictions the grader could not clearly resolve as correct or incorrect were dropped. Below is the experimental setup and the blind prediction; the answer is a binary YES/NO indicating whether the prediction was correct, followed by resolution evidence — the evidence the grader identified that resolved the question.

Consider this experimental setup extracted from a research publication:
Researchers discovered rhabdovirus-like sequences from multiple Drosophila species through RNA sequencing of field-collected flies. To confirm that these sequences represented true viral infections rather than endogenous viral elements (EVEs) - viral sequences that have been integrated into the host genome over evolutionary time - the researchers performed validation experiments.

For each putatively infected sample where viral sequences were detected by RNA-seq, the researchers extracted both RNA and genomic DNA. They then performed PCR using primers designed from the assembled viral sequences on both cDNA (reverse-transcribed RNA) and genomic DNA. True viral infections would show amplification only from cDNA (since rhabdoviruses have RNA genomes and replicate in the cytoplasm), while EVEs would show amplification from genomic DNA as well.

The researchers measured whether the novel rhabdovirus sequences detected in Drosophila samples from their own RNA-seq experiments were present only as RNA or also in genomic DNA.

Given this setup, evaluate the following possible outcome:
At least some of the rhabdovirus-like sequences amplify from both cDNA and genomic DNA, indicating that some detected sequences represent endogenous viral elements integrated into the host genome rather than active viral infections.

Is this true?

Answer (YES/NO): NO